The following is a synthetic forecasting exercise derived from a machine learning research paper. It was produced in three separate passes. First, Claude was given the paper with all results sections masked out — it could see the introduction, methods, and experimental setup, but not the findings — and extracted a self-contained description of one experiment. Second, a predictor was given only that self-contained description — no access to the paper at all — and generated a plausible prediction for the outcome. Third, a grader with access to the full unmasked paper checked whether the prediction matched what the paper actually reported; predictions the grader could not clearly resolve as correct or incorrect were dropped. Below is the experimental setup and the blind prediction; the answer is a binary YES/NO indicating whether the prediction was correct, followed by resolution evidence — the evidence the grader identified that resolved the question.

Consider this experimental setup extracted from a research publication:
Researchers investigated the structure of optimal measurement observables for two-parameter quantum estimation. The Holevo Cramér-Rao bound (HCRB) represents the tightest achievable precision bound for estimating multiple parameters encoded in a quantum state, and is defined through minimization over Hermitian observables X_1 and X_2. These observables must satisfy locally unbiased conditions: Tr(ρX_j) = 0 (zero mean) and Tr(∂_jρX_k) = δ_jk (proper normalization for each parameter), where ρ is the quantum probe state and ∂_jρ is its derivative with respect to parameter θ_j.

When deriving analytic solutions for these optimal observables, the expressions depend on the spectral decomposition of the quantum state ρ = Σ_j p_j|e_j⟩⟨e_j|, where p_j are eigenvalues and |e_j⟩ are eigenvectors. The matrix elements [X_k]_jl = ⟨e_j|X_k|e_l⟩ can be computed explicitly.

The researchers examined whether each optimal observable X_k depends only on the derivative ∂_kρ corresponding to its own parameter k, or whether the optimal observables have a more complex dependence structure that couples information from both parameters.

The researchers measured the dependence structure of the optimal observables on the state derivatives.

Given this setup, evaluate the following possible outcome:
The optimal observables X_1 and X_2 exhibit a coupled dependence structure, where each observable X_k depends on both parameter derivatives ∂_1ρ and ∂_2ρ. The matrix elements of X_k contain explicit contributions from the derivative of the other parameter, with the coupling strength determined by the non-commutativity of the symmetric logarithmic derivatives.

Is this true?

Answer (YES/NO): YES